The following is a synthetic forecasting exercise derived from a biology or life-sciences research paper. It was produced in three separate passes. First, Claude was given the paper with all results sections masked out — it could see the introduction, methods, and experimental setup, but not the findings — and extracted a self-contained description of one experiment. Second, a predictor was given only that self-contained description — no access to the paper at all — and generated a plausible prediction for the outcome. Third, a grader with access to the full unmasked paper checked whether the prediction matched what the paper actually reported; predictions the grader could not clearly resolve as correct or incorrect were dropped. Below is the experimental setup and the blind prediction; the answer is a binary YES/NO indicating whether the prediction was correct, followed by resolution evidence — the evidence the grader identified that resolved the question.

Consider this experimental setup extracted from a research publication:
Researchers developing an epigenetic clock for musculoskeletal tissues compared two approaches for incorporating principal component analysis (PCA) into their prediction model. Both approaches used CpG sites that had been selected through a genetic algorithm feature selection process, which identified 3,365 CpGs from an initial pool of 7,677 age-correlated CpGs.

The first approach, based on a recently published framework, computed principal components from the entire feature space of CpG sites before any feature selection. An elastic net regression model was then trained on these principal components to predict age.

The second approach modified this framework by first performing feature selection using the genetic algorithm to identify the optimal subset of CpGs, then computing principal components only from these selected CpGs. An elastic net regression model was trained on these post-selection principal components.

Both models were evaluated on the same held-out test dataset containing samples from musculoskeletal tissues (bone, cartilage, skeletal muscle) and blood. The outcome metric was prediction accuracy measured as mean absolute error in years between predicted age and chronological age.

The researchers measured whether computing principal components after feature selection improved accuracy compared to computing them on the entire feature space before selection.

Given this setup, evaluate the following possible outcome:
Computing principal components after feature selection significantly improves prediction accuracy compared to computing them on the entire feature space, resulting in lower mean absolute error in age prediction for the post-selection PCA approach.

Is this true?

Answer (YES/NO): YES